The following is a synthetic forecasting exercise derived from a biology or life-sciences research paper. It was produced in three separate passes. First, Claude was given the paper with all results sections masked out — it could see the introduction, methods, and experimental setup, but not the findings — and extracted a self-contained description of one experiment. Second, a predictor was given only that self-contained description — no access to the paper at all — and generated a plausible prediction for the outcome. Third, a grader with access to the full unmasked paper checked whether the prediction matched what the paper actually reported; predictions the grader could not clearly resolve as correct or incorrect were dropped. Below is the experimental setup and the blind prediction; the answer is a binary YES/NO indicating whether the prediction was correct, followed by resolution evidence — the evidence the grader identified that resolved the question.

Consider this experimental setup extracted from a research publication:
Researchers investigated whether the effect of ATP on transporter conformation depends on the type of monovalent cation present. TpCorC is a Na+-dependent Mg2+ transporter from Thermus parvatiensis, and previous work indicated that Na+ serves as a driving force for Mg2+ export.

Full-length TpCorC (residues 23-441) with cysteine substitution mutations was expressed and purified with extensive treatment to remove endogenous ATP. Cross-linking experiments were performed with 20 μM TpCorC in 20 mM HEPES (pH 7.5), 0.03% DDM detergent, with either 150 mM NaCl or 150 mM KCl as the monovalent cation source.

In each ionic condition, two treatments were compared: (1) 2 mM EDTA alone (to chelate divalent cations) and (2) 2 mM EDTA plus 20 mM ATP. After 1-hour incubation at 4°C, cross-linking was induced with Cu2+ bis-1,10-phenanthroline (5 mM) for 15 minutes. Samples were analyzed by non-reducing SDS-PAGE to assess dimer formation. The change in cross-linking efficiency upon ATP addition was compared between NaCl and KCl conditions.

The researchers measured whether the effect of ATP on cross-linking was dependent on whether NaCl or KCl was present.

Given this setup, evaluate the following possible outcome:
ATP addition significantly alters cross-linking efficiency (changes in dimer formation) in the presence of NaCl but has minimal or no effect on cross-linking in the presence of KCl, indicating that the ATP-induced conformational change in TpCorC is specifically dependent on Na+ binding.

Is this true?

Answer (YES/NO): NO